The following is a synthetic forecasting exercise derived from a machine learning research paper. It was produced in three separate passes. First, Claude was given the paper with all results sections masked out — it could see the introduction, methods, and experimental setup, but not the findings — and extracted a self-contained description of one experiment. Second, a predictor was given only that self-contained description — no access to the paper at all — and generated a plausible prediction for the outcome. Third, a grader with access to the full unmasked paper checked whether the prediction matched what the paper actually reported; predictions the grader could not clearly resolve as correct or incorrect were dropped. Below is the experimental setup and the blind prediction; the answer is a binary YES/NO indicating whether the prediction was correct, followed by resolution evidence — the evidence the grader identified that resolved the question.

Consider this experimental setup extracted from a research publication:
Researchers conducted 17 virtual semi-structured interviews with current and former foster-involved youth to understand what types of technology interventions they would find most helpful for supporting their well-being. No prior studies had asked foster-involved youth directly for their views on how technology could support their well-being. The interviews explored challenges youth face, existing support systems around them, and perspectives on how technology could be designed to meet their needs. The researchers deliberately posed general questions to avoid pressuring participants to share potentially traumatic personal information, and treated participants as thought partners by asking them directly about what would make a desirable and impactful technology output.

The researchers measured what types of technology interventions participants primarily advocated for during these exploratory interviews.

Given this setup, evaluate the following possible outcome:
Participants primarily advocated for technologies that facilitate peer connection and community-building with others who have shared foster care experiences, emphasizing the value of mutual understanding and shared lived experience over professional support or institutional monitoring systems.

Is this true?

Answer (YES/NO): YES